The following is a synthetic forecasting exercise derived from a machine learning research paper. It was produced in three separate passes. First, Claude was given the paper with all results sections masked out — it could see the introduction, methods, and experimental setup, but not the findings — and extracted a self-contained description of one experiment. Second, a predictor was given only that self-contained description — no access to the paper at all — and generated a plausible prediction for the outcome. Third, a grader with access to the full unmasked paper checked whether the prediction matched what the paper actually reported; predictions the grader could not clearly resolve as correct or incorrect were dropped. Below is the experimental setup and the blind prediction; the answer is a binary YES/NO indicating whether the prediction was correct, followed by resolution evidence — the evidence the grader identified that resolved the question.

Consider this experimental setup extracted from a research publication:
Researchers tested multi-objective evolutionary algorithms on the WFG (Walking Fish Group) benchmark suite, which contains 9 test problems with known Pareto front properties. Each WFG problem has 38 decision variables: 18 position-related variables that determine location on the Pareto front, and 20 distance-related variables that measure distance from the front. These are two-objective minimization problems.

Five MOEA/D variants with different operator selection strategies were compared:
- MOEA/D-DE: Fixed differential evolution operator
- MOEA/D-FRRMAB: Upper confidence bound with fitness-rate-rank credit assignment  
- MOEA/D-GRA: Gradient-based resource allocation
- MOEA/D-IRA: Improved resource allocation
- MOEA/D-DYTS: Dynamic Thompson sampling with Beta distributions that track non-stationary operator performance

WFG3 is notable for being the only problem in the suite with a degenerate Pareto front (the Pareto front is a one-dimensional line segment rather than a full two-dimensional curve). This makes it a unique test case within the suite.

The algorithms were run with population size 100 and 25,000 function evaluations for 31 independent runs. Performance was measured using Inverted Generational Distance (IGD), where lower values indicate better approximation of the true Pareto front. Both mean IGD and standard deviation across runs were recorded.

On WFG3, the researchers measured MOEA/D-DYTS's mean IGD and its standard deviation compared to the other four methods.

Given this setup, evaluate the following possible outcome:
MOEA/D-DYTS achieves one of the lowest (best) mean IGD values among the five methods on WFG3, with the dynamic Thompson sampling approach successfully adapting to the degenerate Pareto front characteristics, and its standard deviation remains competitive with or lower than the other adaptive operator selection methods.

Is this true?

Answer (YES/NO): YES